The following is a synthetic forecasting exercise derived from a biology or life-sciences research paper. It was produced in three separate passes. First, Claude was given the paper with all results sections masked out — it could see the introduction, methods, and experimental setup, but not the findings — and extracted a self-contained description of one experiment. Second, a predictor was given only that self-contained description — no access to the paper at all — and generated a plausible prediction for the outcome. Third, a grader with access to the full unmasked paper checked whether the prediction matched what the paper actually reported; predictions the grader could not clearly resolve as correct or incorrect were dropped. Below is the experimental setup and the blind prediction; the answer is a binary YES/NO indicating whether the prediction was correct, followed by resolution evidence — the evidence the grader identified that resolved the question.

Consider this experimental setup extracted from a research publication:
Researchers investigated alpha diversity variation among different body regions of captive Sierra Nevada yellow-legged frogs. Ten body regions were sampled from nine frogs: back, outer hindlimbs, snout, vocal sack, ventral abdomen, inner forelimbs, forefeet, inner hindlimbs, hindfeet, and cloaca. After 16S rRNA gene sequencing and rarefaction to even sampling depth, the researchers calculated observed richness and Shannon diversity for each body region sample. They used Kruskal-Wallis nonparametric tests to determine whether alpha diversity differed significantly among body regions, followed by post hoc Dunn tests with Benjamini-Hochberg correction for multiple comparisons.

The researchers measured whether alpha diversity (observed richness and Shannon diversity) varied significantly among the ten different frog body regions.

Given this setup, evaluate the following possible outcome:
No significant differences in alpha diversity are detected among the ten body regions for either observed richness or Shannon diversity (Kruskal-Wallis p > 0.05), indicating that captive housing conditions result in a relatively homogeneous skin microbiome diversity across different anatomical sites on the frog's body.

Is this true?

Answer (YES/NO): NO